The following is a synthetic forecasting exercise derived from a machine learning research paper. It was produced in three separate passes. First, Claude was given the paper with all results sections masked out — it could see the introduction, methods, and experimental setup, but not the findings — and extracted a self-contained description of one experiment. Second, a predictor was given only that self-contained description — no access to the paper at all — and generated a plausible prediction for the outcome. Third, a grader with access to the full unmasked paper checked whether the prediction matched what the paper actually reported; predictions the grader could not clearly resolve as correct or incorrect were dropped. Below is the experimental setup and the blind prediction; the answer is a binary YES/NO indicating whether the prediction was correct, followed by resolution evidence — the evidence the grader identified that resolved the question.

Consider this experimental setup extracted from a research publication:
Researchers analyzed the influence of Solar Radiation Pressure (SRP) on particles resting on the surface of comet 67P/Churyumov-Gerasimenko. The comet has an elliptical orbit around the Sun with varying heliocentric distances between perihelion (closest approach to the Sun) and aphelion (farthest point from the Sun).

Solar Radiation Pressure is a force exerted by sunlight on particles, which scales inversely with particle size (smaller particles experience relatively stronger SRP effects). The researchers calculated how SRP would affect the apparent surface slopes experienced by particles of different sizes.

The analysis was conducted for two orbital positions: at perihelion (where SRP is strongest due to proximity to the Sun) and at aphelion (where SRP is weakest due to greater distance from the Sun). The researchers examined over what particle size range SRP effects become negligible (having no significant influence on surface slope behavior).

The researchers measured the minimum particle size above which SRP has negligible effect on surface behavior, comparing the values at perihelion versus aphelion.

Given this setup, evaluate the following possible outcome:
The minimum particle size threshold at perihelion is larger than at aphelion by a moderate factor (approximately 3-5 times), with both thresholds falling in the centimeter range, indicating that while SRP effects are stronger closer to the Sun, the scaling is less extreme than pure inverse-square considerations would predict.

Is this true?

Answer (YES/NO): NO